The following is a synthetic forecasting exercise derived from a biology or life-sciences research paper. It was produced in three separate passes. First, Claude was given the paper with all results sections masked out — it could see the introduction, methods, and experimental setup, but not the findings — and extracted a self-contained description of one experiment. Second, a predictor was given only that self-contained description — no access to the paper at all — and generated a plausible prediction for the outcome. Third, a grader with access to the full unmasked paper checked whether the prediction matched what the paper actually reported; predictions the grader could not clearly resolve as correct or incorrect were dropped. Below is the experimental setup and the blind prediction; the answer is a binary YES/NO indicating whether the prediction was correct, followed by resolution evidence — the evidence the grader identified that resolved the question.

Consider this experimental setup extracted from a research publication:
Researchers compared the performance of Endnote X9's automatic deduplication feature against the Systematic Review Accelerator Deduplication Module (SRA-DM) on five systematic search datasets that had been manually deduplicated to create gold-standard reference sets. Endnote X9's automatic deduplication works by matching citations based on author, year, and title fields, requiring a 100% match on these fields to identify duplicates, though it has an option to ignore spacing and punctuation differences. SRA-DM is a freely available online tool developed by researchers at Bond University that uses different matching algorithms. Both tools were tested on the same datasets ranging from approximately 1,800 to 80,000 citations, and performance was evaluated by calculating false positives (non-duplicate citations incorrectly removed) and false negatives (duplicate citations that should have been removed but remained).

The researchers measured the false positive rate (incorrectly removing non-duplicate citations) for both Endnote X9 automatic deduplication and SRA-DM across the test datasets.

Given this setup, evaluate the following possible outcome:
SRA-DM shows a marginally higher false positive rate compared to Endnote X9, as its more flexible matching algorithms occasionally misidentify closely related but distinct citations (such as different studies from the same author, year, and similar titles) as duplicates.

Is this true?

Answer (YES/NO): NO